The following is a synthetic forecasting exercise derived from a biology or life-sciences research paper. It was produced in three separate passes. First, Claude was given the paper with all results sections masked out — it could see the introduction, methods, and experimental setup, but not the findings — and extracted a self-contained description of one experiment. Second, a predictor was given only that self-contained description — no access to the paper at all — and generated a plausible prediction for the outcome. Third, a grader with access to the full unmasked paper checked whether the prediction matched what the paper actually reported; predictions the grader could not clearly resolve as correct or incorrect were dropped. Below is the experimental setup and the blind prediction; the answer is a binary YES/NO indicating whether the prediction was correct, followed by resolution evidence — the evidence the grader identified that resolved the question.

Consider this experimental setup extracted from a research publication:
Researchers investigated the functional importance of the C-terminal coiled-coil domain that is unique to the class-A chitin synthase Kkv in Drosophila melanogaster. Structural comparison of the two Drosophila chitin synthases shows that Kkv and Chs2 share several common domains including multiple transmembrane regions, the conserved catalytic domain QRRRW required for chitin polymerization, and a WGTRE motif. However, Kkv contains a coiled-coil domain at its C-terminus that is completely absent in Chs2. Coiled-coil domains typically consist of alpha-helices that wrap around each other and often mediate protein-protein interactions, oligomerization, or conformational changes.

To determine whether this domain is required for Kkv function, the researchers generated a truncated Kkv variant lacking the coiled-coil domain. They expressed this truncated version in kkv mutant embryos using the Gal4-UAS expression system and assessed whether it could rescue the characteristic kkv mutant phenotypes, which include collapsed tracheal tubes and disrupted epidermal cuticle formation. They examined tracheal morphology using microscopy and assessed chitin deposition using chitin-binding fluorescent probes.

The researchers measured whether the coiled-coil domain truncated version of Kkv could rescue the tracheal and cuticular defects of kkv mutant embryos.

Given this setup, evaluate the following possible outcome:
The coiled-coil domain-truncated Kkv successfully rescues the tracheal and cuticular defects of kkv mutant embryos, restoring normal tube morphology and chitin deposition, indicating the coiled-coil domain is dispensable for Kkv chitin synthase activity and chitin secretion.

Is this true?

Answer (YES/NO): YES